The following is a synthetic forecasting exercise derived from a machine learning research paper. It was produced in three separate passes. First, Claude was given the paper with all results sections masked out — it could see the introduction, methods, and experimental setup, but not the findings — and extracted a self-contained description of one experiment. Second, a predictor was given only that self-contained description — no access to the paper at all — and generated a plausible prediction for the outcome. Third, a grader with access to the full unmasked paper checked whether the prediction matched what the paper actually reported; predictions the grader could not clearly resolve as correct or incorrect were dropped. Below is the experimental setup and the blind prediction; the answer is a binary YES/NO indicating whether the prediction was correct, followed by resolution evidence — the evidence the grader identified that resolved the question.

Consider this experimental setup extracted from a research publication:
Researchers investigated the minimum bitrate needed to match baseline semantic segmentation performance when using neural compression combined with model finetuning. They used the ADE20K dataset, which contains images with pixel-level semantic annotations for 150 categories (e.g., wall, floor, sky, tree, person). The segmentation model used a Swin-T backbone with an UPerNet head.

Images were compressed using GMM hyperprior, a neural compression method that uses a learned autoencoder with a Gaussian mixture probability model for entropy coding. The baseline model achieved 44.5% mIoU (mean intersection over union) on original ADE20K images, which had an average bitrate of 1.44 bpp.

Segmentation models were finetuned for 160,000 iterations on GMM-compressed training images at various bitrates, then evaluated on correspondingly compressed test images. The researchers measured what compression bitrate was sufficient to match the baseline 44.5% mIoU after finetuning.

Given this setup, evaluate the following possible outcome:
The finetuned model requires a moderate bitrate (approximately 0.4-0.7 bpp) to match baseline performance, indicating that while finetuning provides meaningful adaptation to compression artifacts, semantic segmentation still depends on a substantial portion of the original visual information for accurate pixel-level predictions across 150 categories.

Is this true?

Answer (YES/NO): YES